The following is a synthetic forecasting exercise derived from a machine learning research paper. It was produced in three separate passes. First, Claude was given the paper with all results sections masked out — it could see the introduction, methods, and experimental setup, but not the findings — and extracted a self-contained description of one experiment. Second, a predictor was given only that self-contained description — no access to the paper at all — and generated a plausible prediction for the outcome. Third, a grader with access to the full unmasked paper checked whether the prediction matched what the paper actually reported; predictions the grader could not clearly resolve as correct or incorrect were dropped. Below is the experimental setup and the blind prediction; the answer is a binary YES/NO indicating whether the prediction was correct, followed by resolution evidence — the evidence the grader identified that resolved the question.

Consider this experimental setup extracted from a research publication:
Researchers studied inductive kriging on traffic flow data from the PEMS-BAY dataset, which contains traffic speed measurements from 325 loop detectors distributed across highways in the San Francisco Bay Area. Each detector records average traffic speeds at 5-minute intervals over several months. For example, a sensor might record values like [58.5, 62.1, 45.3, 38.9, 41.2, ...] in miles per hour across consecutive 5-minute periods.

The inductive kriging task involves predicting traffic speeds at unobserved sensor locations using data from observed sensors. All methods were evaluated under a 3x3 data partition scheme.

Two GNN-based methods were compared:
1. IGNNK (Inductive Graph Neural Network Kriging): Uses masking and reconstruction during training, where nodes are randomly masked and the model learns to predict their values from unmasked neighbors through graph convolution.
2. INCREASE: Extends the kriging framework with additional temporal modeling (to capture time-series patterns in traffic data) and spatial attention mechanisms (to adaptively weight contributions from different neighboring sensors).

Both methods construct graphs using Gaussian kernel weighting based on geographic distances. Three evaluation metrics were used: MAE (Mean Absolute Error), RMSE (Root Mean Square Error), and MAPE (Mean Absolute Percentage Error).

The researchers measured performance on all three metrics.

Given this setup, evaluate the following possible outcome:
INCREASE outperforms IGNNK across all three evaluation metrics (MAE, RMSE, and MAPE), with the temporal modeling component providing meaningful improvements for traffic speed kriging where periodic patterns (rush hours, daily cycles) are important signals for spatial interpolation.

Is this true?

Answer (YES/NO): NO